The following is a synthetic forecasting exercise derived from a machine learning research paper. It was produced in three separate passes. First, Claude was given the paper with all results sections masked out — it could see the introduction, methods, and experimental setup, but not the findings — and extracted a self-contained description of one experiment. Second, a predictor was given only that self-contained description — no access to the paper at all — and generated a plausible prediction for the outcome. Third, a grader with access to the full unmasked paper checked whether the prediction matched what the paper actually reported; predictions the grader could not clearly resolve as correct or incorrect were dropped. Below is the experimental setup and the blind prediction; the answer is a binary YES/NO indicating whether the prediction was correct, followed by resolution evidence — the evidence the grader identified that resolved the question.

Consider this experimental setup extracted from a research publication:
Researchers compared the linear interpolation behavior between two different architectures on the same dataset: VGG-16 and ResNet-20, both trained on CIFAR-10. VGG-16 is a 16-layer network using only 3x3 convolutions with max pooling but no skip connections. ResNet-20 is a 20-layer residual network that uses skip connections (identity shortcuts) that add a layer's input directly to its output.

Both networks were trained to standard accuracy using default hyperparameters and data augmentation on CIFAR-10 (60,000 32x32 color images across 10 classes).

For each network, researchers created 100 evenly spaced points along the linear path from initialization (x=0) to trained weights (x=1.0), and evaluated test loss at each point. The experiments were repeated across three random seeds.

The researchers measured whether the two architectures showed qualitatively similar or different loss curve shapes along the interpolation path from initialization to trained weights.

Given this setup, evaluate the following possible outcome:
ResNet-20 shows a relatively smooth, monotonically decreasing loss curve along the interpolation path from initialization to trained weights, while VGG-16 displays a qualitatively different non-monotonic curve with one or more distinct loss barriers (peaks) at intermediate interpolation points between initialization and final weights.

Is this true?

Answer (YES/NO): NO